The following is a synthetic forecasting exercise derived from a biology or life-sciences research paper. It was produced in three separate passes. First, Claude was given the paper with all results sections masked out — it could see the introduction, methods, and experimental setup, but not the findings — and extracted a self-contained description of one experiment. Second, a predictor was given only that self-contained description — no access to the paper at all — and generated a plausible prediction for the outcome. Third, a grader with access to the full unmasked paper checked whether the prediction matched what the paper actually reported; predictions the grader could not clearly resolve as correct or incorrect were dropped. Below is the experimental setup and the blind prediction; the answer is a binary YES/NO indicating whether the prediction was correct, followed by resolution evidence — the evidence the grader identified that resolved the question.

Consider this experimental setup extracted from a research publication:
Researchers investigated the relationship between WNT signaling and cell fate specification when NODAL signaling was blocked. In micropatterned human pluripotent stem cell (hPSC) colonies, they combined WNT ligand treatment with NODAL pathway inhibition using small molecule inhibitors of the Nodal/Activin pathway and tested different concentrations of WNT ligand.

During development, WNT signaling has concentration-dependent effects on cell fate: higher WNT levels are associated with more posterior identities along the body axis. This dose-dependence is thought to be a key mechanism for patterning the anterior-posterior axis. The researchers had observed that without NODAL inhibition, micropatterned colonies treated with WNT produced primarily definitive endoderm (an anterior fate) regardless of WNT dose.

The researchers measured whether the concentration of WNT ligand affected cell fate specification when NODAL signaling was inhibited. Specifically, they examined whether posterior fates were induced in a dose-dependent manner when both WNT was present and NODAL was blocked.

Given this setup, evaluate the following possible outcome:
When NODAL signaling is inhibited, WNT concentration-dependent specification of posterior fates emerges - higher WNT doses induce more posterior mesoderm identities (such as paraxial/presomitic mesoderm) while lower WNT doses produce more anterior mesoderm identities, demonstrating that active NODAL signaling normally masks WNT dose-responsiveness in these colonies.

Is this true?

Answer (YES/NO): NO